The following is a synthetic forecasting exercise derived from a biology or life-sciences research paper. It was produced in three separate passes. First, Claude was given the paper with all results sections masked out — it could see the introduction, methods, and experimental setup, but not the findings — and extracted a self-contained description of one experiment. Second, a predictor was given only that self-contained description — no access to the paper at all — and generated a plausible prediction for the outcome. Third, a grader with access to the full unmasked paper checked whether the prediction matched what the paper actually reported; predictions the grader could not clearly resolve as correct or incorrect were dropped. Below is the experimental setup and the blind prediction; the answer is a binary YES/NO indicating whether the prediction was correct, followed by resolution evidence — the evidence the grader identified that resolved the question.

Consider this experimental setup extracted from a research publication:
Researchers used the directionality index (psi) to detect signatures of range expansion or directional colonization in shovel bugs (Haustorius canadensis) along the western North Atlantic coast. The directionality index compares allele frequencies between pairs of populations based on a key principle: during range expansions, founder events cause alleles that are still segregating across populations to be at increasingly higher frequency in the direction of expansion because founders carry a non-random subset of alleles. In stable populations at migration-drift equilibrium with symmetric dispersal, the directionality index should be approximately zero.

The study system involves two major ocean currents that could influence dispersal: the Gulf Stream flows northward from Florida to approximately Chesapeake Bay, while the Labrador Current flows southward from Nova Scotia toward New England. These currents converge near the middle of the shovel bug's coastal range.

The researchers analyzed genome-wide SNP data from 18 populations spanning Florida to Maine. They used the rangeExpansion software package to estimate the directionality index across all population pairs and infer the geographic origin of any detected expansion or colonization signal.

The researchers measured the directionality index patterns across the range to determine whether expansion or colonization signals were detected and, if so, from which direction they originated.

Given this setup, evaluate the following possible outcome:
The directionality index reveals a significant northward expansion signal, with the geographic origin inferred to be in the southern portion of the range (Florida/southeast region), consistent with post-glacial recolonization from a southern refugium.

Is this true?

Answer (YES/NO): NO